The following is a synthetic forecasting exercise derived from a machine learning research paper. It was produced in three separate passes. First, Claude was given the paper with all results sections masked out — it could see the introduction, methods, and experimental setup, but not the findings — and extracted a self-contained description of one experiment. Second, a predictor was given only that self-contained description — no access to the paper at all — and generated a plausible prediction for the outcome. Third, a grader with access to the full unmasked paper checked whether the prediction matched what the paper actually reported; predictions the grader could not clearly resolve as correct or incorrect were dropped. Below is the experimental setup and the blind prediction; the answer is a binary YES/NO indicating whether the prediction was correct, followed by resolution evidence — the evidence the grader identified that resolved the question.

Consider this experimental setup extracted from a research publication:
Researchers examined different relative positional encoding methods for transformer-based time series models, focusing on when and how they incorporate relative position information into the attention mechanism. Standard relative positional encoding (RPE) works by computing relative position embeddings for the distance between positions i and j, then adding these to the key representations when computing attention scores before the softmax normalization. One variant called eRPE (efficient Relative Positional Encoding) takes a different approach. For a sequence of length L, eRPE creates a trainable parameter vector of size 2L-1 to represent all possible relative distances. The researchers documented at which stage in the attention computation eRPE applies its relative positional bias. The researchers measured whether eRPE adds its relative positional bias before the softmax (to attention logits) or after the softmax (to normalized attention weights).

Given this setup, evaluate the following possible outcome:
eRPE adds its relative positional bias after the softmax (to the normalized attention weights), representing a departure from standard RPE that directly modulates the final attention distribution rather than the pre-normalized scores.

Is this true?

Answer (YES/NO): YES